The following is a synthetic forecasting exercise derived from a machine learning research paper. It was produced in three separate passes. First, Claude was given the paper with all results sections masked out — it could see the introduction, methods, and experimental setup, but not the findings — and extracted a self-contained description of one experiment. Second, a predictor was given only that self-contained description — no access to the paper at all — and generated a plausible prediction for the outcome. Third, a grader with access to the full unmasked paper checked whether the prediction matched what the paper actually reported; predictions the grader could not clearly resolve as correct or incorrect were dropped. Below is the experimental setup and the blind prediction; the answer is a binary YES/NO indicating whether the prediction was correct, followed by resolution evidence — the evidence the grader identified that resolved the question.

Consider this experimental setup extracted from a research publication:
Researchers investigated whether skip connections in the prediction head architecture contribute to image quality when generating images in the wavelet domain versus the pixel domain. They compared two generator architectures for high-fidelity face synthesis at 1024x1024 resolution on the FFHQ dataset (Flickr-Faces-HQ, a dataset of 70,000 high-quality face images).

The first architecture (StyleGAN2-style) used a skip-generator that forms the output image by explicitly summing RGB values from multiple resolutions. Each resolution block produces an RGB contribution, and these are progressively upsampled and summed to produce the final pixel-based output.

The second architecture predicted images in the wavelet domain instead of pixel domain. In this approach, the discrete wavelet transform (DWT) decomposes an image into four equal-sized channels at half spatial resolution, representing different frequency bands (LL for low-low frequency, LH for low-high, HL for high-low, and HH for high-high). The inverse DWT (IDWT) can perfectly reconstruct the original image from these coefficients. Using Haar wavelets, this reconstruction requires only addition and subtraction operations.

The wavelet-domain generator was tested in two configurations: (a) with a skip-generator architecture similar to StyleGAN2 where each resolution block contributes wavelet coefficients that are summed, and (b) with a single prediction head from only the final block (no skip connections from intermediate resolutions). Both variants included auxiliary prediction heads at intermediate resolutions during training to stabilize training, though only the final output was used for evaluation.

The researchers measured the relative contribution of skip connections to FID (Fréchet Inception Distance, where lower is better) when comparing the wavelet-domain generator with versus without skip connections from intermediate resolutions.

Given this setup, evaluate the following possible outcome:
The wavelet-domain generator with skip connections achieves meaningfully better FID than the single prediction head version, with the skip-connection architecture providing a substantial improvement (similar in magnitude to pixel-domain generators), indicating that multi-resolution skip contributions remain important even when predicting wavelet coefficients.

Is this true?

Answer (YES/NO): NO